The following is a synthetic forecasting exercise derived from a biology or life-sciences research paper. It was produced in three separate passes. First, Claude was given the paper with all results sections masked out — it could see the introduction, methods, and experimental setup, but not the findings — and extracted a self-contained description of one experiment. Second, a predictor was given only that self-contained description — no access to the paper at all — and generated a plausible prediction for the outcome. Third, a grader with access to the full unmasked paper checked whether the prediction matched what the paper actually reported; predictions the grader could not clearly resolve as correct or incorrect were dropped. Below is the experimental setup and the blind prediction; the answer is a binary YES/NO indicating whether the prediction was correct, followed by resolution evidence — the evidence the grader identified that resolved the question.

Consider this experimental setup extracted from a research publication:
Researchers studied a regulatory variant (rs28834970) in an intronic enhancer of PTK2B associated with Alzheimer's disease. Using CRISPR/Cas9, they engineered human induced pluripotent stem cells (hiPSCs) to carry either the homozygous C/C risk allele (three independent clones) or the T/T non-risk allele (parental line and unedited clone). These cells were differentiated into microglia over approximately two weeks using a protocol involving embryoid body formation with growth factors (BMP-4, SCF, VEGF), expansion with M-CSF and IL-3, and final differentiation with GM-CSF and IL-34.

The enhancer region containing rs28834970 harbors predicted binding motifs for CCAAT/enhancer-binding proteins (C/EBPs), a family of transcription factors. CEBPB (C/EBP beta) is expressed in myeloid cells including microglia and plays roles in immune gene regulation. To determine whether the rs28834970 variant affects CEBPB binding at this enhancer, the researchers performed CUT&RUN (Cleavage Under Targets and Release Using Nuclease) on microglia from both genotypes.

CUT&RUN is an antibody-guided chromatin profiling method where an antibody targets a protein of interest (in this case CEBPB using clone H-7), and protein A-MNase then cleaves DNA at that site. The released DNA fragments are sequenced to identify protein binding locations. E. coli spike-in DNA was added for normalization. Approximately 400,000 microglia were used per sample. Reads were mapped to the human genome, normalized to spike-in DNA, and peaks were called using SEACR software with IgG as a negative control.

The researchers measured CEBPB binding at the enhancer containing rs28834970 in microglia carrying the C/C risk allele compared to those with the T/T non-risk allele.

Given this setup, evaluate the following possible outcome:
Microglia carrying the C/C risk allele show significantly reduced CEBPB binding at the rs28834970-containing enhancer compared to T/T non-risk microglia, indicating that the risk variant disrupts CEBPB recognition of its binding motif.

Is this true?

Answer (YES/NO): NO